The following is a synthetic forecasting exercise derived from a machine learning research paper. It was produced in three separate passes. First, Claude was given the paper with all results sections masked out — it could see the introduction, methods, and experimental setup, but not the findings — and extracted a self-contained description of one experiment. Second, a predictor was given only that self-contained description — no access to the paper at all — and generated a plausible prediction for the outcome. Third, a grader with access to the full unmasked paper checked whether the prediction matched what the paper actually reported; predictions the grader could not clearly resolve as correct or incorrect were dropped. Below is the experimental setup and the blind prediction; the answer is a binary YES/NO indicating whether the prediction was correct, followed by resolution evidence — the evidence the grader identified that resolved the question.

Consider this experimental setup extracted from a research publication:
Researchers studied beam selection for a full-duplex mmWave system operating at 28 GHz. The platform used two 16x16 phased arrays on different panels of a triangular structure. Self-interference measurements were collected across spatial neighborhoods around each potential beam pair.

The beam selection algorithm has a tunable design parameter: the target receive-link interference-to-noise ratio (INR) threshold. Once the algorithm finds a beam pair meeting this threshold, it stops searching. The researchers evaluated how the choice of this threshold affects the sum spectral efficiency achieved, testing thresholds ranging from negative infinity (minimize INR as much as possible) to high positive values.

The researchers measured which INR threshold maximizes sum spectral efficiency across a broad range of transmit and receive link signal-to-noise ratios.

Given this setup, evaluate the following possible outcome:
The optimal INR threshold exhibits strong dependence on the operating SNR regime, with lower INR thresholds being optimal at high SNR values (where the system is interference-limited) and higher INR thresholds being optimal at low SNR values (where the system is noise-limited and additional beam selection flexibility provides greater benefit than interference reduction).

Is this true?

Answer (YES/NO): NO